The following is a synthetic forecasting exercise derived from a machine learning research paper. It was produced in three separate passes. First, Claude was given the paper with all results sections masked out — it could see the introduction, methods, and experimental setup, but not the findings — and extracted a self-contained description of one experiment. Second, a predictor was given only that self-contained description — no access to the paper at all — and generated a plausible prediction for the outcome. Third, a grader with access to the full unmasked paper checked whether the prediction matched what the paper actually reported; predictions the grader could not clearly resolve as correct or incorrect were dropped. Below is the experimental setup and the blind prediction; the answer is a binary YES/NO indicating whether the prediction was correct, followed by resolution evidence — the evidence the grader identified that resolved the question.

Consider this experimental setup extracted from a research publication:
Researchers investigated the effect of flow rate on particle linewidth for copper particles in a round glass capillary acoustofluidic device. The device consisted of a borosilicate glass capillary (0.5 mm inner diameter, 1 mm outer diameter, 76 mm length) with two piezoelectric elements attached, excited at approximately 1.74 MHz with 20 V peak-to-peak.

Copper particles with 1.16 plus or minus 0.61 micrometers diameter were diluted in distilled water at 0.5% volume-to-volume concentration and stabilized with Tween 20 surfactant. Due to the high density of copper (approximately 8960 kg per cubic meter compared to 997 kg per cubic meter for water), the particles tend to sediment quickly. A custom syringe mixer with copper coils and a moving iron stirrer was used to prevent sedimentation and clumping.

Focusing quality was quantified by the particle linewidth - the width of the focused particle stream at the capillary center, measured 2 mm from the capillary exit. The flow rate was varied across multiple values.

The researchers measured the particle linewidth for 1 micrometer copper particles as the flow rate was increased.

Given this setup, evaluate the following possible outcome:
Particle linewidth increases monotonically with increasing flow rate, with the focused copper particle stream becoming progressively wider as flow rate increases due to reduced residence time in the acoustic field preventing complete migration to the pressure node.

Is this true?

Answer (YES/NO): YES